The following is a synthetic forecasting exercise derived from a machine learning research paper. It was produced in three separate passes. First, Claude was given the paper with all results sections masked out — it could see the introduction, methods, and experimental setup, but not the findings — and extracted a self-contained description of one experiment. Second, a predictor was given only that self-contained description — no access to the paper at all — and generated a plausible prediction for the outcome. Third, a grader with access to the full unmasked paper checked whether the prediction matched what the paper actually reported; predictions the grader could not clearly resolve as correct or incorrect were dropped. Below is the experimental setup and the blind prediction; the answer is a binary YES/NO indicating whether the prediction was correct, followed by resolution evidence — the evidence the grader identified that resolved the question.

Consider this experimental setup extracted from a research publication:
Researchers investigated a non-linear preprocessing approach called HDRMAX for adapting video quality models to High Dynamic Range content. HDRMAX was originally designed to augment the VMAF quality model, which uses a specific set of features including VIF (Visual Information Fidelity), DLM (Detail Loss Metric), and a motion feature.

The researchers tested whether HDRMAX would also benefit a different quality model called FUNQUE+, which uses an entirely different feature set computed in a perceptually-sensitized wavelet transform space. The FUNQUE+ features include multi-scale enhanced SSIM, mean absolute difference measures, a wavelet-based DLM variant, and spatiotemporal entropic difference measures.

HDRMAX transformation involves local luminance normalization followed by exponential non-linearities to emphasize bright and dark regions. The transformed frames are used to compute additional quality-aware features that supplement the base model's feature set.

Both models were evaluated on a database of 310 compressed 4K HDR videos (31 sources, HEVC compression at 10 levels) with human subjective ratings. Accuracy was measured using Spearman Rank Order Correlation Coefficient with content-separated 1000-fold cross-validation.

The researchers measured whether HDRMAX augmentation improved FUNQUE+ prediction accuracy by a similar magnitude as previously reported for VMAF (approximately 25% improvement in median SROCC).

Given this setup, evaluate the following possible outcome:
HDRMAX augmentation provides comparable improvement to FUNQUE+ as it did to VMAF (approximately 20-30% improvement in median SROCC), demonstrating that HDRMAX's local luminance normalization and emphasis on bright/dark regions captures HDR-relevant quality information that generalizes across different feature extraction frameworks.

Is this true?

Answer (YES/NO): NO